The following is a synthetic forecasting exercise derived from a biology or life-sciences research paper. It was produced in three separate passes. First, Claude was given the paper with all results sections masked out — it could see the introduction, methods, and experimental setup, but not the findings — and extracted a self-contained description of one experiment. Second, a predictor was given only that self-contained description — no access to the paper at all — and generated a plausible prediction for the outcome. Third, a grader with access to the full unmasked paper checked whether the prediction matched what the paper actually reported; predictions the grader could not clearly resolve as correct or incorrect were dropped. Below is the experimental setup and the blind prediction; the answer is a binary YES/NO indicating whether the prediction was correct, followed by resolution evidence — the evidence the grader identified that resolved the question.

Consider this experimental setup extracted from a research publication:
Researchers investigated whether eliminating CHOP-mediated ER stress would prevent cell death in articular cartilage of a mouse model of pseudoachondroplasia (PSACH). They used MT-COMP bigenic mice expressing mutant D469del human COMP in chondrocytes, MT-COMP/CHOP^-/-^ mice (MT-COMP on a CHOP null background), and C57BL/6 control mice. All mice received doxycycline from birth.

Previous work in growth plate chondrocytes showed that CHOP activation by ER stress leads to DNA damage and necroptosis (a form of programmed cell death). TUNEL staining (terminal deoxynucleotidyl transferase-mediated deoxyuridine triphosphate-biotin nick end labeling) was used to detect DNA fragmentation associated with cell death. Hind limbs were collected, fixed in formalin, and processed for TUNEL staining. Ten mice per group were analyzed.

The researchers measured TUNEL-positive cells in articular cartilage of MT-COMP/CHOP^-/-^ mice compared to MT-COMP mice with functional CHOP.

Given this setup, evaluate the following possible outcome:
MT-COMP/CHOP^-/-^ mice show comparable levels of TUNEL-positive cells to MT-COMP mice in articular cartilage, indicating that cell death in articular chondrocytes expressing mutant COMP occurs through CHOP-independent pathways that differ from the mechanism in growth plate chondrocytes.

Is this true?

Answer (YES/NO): NO